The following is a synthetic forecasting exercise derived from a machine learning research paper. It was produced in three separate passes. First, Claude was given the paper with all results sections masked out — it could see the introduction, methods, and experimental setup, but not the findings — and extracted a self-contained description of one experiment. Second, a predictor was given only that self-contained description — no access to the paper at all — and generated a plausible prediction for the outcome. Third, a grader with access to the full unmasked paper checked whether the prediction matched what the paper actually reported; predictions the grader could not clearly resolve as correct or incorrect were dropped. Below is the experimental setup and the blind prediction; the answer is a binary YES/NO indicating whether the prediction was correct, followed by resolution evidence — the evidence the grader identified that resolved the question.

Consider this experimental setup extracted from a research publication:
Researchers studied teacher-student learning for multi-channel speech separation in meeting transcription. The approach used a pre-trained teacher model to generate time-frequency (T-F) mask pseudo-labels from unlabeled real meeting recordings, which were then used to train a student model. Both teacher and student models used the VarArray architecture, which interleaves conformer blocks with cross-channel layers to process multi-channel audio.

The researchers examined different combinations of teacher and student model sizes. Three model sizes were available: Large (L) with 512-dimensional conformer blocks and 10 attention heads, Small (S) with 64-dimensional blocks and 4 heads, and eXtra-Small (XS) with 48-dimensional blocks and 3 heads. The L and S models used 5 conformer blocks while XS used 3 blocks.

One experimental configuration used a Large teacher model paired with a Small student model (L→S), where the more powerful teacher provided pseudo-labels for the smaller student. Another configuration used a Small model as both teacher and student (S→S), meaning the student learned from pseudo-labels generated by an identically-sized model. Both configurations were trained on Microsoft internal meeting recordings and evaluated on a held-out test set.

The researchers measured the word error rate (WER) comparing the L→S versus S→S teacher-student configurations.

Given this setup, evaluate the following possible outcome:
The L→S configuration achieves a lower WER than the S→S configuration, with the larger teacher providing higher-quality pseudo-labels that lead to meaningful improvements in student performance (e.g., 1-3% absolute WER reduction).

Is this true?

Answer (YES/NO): NO